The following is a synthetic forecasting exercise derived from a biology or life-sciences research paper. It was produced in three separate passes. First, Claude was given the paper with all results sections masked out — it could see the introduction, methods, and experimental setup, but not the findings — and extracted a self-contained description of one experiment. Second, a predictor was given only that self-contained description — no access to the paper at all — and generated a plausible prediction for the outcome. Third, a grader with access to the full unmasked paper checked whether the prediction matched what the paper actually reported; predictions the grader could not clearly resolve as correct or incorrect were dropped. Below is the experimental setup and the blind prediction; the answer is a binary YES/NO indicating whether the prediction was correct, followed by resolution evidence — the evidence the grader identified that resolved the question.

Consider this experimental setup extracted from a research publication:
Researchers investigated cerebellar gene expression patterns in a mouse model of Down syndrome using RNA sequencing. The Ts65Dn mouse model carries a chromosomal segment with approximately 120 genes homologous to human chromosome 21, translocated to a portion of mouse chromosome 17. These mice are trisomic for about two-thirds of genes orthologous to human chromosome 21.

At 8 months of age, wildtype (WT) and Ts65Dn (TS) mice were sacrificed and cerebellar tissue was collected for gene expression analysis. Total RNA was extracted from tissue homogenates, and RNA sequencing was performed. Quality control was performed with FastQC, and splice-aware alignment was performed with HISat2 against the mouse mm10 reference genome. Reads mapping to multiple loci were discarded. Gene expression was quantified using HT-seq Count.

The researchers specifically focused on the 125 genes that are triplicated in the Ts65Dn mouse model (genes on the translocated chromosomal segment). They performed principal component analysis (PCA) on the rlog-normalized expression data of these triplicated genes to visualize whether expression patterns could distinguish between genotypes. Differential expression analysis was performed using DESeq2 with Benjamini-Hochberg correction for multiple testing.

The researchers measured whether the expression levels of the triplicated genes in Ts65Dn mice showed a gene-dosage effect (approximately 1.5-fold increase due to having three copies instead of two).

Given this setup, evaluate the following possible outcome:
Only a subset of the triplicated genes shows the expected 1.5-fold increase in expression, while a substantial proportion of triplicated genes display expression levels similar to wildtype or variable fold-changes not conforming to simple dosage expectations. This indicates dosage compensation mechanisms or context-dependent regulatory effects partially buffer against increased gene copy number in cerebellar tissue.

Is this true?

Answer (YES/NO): YES